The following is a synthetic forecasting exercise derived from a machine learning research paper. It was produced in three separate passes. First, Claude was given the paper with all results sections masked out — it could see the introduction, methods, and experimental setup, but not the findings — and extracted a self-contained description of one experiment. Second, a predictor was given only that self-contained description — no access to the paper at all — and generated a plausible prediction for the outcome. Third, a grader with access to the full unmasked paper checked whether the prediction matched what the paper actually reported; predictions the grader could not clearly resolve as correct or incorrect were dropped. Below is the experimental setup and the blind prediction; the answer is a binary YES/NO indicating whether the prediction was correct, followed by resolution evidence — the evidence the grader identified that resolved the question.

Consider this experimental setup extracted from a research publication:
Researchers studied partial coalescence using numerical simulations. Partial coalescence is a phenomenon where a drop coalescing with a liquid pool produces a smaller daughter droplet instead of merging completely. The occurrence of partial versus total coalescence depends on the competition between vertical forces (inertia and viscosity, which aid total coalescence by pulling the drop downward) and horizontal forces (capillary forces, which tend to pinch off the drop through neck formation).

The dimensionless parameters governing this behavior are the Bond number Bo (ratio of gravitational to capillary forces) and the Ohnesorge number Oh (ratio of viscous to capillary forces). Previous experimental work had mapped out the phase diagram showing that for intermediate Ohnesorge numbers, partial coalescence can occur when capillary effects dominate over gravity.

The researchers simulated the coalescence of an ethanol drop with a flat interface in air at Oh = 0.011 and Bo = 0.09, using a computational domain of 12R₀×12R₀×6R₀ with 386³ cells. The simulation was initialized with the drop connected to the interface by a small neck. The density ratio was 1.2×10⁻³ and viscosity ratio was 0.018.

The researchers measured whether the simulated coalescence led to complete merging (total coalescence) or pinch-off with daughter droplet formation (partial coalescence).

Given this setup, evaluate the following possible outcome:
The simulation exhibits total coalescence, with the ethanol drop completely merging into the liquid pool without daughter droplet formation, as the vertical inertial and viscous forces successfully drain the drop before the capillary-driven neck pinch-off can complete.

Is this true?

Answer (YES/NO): NO